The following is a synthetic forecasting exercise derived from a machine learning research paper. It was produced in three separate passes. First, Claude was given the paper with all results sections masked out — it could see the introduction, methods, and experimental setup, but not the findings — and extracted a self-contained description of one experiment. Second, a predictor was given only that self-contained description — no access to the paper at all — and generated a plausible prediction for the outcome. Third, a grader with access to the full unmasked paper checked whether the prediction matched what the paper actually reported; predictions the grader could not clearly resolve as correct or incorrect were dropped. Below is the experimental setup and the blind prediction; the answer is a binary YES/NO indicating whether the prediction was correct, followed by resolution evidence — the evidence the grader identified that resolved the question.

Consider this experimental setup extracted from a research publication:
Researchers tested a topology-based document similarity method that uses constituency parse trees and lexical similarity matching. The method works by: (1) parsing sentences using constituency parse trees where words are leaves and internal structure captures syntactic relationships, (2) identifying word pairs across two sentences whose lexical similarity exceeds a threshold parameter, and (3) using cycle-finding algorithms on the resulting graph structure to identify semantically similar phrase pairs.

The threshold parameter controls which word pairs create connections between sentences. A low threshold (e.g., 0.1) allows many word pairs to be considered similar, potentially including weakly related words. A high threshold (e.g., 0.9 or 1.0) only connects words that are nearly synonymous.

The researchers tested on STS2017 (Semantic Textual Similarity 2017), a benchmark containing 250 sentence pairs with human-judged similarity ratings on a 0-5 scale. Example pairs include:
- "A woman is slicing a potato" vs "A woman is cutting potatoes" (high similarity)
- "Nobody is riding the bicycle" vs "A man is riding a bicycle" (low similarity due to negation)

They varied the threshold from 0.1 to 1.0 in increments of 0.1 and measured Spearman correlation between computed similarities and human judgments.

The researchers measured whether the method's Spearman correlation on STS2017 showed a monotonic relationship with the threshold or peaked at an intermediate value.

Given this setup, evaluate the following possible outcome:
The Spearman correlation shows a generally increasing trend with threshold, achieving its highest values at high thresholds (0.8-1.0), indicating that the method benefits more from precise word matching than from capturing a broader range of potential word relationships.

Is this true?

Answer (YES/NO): YES